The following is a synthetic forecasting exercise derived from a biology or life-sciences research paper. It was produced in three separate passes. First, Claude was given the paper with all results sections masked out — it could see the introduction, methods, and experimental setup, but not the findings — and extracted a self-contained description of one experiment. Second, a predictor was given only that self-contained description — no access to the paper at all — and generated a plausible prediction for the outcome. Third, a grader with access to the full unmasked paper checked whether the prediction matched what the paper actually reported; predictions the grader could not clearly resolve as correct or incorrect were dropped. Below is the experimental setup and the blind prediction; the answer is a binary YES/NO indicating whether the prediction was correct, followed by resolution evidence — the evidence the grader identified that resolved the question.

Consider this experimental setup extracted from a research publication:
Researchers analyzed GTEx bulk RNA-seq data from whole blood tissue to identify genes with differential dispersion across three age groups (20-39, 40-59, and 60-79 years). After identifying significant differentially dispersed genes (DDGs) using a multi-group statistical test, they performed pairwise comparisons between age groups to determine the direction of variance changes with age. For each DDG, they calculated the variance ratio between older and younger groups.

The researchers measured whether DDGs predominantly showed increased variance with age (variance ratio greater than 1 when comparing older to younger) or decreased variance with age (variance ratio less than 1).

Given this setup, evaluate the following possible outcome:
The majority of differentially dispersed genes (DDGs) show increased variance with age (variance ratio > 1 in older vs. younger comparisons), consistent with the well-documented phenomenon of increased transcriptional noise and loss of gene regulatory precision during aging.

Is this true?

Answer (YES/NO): NO